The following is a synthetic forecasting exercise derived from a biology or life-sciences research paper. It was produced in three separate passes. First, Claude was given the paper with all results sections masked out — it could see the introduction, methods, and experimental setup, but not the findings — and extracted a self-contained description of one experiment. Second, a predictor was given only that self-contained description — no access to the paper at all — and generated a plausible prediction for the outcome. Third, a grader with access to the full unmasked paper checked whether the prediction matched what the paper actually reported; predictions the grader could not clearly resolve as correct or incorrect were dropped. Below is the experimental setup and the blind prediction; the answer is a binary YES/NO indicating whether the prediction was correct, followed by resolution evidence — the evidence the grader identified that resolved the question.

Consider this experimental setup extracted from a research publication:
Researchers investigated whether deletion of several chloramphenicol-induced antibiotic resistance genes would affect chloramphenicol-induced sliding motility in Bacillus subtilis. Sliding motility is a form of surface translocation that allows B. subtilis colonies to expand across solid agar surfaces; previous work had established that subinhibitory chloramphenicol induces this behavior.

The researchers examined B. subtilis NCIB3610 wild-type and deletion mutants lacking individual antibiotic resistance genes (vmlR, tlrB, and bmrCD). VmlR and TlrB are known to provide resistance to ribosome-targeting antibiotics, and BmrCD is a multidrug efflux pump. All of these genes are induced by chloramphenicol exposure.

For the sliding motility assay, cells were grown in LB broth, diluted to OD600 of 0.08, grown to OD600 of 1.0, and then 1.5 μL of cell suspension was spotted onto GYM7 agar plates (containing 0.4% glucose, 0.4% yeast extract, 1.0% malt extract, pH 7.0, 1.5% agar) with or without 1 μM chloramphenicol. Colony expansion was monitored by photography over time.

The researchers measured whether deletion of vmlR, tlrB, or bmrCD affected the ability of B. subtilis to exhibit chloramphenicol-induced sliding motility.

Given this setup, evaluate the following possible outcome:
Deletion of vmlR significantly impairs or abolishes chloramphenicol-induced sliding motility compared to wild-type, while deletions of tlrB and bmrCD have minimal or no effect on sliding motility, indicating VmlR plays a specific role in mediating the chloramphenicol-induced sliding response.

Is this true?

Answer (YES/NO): NO